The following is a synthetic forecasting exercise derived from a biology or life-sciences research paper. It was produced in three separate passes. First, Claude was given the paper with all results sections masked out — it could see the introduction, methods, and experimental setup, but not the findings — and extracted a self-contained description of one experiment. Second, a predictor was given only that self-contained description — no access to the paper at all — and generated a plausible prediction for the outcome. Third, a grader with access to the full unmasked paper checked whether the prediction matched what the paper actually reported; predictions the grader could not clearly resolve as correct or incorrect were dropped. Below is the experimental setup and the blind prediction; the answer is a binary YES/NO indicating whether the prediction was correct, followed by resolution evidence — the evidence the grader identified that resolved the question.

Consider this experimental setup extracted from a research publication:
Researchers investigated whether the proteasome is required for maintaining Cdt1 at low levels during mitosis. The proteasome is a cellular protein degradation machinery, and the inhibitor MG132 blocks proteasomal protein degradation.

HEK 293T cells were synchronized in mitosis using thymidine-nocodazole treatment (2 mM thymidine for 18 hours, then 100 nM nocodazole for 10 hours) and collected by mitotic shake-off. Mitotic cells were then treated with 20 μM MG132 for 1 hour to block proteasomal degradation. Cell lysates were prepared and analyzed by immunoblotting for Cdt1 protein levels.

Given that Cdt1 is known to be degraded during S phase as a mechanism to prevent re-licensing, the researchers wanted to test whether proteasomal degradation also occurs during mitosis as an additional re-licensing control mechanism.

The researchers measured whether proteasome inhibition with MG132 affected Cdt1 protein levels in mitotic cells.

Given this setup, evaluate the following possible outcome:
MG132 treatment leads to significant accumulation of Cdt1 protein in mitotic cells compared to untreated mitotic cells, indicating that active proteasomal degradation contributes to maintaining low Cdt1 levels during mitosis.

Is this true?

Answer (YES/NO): NO